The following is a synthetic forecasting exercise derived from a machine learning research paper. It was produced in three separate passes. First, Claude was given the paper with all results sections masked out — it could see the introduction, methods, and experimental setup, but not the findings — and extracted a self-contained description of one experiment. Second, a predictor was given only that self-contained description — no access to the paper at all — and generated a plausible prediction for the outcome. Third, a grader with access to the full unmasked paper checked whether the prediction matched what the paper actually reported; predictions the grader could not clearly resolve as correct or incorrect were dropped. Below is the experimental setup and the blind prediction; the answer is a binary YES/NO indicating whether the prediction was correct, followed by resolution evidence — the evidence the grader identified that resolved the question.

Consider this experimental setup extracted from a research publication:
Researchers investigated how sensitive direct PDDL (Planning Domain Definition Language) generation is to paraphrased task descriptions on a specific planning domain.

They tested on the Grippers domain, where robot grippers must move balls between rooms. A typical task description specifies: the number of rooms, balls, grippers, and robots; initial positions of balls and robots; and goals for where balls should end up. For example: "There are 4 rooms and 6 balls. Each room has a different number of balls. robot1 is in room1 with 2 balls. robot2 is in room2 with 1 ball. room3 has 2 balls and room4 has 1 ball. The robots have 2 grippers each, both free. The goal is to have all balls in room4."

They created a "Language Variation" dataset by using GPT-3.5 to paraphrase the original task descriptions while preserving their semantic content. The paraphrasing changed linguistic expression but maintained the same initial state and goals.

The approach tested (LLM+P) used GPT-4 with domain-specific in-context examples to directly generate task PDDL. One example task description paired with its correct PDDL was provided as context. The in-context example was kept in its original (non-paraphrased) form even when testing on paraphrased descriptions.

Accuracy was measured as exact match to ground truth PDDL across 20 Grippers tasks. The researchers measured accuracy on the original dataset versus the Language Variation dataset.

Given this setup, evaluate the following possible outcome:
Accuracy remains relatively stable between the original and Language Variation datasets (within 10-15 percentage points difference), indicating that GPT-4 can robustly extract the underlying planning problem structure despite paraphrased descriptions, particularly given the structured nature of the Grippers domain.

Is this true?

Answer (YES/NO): NO